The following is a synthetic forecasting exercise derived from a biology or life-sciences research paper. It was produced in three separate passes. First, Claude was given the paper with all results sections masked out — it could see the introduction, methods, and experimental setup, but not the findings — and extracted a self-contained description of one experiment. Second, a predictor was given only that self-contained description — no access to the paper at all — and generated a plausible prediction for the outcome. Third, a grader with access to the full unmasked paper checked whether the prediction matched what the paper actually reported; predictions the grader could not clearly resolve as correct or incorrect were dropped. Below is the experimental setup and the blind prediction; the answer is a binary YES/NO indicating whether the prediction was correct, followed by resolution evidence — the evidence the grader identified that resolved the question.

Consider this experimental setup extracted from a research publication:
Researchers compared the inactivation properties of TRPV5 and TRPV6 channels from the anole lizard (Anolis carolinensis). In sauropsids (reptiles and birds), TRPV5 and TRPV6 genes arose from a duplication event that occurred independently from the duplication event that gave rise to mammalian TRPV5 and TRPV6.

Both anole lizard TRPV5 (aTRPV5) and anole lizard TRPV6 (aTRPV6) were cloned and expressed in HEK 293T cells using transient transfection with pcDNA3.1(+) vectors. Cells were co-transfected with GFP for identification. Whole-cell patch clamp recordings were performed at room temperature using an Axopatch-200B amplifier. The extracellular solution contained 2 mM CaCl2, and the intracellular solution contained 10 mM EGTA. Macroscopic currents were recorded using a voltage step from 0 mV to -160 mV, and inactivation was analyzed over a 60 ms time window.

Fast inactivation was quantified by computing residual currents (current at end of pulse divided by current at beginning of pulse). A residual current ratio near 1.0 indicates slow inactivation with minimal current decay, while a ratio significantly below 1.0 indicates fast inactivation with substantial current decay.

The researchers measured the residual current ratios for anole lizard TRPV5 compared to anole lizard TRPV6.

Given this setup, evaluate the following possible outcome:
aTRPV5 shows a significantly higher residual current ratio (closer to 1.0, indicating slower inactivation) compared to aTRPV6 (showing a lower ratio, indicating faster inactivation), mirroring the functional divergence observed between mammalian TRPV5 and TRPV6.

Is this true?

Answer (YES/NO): NO